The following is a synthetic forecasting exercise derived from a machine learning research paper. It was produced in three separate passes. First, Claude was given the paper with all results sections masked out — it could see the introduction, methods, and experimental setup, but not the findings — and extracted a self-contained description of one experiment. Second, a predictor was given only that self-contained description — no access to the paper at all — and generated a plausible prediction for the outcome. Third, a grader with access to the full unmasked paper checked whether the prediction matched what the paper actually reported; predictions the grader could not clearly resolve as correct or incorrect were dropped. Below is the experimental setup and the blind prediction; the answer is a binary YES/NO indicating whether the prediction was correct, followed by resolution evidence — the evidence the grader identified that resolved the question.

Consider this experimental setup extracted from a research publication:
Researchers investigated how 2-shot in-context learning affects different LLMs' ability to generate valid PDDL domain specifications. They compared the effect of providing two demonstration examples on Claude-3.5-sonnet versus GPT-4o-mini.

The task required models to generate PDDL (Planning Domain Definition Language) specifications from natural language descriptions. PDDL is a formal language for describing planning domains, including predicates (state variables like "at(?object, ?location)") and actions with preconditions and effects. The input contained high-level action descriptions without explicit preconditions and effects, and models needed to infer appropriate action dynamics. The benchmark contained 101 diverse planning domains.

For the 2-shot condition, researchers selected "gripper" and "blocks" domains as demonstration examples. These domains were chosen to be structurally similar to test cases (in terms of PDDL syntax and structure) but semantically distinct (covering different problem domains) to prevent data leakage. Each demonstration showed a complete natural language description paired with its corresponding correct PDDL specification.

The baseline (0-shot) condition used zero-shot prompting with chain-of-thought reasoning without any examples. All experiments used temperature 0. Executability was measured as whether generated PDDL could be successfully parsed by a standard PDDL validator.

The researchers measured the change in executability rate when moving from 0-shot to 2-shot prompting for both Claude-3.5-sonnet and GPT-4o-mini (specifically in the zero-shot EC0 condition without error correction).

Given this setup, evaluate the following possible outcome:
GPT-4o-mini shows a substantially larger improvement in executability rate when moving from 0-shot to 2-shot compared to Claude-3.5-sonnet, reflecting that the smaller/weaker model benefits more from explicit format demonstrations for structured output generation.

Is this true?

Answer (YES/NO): NO